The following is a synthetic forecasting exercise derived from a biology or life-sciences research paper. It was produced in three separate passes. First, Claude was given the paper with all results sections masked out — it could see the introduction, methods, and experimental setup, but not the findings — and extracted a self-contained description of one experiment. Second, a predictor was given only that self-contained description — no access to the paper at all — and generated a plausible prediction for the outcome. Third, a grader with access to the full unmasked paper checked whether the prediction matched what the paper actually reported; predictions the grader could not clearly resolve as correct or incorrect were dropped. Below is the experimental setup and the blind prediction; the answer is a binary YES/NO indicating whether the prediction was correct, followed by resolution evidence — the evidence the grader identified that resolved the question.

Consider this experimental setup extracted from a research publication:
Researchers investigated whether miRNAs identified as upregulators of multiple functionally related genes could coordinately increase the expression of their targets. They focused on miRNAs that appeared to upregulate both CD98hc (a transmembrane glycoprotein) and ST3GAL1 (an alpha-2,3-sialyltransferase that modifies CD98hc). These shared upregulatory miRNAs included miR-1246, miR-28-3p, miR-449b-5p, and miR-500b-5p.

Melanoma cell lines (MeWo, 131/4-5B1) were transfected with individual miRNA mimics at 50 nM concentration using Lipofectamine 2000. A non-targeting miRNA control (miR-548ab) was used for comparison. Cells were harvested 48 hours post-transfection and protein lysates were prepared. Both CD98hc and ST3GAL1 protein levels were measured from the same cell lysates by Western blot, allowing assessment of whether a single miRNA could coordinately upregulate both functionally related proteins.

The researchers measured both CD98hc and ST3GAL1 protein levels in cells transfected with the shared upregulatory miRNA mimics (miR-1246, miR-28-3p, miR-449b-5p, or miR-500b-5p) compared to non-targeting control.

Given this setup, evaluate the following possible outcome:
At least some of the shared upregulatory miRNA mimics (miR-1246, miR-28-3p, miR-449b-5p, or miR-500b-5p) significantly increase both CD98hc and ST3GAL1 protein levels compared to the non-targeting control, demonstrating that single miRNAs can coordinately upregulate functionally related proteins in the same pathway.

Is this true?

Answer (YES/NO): YES